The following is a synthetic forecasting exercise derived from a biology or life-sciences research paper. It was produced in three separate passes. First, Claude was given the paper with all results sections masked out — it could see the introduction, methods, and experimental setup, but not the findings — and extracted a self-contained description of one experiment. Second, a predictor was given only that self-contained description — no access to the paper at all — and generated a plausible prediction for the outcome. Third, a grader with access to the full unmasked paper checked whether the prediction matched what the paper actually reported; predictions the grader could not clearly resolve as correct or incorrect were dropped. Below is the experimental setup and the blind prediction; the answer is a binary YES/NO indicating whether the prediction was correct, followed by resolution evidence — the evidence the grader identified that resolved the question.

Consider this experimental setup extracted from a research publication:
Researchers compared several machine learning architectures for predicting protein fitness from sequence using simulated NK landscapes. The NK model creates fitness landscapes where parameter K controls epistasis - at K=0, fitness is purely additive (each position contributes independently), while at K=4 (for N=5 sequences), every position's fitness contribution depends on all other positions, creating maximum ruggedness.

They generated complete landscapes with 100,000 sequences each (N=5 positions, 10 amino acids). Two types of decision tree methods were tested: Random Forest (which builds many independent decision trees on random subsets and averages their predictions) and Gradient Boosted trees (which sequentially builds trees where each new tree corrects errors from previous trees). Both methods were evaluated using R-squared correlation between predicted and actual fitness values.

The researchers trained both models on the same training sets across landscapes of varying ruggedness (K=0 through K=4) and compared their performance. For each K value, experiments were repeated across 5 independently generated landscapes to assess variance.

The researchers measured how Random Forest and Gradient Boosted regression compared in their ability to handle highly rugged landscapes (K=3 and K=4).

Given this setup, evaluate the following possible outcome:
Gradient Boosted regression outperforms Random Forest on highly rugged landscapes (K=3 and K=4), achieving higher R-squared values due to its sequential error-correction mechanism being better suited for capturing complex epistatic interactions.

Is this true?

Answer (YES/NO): NO